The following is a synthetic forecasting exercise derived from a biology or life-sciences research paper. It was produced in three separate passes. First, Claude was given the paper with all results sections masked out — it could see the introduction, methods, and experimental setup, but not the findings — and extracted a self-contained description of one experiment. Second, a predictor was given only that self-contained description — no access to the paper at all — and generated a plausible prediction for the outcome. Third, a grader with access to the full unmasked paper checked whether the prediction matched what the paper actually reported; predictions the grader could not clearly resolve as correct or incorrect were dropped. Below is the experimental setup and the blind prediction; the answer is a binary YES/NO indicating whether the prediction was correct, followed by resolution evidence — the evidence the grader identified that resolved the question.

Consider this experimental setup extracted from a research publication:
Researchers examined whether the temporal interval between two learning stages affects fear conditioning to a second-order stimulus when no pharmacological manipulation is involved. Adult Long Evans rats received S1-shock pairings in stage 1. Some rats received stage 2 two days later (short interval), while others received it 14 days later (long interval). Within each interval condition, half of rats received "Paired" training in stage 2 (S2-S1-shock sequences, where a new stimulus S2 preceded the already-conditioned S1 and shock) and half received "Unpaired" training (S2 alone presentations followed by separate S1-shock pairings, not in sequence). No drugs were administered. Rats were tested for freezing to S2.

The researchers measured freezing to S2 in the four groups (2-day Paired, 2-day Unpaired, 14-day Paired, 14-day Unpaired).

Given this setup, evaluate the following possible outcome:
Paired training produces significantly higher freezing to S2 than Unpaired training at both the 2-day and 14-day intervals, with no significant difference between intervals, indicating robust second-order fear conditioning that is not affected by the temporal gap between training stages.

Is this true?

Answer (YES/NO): YES